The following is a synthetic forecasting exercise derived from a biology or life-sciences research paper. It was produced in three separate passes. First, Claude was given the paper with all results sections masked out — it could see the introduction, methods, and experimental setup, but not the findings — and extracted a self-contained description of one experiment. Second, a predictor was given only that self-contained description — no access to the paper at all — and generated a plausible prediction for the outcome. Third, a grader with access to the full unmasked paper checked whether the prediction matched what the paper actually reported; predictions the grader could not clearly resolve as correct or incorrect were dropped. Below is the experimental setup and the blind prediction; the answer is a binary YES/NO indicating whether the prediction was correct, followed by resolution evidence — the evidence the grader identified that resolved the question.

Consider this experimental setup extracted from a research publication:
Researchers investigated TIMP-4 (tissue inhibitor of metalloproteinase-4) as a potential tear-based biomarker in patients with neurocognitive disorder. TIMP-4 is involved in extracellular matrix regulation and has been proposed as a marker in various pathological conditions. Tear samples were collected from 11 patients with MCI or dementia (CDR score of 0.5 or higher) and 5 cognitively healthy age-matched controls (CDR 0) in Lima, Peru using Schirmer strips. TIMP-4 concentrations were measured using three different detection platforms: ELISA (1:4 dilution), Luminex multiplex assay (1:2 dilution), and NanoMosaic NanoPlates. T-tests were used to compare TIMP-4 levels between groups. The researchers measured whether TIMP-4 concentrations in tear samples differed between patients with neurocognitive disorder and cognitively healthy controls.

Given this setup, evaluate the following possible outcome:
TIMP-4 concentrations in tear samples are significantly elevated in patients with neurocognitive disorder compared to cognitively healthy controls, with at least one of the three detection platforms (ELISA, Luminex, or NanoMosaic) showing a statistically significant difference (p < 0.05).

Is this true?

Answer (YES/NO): NO